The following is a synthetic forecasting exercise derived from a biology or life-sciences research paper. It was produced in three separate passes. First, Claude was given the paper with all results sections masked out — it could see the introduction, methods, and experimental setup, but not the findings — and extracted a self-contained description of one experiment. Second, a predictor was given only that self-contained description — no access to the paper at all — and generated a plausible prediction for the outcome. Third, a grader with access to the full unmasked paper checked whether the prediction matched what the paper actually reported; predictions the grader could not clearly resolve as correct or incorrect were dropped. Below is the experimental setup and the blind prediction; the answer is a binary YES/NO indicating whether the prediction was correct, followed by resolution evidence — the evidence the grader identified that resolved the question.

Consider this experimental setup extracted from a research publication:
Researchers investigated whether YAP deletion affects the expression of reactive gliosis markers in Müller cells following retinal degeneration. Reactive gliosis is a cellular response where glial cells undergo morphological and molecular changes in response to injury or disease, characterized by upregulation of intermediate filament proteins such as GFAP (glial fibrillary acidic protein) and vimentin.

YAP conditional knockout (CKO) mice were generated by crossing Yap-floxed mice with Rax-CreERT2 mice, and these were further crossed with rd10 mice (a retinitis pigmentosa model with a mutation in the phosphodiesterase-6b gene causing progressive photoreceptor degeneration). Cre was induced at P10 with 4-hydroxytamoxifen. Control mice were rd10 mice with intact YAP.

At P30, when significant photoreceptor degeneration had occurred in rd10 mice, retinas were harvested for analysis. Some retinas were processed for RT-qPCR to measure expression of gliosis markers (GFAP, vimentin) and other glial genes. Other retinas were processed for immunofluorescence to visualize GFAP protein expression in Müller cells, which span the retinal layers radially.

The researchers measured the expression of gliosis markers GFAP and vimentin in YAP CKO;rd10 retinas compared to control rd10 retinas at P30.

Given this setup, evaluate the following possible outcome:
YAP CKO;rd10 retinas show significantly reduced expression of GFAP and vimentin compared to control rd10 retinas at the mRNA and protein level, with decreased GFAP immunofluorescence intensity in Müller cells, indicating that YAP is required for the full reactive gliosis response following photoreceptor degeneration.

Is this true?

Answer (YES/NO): NO